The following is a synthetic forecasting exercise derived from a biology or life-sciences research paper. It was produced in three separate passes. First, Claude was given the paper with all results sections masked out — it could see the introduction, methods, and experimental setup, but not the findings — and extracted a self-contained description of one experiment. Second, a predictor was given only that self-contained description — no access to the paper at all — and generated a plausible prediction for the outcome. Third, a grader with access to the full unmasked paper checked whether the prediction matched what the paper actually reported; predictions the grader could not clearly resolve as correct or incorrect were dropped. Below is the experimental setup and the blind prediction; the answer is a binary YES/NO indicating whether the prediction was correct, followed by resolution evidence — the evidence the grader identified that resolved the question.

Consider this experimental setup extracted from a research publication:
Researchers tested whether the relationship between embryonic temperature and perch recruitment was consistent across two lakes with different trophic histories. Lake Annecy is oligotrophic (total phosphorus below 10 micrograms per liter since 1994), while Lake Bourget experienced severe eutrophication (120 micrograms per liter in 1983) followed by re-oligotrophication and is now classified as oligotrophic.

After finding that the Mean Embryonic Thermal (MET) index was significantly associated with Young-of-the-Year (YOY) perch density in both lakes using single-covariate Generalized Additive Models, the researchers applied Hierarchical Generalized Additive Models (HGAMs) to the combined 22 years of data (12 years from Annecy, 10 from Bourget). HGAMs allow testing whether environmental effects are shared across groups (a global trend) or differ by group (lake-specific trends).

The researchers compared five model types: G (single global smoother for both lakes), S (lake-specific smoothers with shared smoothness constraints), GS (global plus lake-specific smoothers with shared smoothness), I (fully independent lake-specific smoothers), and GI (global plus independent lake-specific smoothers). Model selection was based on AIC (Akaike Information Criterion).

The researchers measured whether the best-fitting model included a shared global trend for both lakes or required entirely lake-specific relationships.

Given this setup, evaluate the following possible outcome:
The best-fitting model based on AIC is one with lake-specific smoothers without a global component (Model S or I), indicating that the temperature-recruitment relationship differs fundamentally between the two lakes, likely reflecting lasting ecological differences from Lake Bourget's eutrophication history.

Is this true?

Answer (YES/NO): NO